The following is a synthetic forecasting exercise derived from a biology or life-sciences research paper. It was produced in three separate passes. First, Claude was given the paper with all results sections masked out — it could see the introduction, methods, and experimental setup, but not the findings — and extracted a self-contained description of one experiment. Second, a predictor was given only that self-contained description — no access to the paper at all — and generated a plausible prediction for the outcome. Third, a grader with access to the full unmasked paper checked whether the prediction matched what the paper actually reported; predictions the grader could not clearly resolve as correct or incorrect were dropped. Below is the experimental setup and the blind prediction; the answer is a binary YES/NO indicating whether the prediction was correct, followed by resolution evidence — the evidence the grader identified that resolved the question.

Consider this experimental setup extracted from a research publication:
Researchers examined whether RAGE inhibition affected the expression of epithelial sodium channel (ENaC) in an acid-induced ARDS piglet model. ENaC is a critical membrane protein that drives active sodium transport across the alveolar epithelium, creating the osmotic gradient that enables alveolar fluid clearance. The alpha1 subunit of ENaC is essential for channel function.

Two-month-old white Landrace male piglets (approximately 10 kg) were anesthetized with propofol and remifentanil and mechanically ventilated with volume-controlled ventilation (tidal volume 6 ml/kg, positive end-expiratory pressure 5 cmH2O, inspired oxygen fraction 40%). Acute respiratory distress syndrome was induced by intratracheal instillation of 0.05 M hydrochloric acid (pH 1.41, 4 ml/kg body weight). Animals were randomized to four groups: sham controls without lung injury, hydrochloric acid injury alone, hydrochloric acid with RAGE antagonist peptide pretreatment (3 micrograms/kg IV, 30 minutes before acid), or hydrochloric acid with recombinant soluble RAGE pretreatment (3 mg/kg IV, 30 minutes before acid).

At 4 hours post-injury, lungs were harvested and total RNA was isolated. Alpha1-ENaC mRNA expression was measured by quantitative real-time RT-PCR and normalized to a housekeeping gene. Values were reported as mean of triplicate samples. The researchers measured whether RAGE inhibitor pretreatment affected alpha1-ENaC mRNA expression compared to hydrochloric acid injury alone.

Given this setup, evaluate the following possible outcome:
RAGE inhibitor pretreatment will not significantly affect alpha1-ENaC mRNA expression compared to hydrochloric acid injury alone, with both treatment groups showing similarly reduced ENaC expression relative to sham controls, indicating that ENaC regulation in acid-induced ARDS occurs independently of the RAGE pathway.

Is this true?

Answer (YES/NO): NO